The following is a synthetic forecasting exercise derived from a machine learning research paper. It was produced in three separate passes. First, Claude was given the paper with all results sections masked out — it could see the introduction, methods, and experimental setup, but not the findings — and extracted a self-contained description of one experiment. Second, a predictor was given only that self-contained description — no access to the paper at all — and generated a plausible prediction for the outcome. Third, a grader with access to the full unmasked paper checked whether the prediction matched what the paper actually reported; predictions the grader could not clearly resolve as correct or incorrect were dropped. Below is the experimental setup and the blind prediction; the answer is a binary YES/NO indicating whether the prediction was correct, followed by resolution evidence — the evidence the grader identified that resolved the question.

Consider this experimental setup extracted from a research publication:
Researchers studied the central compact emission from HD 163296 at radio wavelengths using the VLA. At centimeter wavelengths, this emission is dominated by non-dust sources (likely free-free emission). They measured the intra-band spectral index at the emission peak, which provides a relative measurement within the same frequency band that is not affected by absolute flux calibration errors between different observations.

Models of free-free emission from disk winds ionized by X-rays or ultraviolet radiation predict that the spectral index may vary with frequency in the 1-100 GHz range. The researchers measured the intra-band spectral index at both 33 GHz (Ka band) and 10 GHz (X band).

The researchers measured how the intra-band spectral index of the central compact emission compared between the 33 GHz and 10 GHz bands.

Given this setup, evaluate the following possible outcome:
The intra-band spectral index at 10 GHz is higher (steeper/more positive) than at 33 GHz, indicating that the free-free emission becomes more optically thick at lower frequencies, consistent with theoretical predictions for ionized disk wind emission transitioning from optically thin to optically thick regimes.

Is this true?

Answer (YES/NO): NO